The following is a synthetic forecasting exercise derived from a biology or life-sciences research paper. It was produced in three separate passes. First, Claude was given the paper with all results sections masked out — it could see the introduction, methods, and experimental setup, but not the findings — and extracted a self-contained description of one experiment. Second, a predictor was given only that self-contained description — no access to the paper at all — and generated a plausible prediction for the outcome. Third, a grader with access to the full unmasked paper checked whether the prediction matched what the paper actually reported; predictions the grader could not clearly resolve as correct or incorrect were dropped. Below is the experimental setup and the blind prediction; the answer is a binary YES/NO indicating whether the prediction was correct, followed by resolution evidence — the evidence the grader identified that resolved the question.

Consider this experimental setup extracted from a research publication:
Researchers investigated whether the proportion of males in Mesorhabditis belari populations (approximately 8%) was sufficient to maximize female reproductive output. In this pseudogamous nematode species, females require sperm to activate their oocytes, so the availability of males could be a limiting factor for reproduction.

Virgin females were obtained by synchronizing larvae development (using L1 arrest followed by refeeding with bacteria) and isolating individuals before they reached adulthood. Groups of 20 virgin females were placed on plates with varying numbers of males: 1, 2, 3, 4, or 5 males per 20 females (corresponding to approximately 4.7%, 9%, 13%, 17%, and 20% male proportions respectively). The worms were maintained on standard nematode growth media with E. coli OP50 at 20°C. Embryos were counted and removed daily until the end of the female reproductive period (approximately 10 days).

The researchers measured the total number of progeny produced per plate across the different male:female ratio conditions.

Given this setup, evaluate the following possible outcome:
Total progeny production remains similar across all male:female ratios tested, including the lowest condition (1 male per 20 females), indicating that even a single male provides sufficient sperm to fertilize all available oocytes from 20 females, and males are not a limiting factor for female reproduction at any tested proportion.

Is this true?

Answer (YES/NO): NO